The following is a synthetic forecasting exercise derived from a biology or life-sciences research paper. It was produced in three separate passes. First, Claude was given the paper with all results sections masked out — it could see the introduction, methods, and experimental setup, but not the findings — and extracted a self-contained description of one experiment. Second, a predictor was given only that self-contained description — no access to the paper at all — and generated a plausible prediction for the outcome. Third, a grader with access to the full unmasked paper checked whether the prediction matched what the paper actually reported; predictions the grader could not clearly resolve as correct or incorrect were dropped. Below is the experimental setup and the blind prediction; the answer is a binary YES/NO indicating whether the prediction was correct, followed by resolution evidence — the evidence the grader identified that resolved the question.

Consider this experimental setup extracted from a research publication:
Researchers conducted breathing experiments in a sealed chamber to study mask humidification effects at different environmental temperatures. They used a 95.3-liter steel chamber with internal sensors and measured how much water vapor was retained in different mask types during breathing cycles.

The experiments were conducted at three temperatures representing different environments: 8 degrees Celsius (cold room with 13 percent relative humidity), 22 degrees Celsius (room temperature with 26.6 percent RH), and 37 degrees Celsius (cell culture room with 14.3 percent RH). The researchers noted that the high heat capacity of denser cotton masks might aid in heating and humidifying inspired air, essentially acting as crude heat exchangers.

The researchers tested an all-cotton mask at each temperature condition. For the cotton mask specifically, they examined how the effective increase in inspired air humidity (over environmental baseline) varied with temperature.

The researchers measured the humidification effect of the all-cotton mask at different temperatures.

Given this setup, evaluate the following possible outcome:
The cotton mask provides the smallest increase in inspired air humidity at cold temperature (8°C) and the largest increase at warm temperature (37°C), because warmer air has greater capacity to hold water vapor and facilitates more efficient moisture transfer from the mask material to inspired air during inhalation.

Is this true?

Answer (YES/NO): NO